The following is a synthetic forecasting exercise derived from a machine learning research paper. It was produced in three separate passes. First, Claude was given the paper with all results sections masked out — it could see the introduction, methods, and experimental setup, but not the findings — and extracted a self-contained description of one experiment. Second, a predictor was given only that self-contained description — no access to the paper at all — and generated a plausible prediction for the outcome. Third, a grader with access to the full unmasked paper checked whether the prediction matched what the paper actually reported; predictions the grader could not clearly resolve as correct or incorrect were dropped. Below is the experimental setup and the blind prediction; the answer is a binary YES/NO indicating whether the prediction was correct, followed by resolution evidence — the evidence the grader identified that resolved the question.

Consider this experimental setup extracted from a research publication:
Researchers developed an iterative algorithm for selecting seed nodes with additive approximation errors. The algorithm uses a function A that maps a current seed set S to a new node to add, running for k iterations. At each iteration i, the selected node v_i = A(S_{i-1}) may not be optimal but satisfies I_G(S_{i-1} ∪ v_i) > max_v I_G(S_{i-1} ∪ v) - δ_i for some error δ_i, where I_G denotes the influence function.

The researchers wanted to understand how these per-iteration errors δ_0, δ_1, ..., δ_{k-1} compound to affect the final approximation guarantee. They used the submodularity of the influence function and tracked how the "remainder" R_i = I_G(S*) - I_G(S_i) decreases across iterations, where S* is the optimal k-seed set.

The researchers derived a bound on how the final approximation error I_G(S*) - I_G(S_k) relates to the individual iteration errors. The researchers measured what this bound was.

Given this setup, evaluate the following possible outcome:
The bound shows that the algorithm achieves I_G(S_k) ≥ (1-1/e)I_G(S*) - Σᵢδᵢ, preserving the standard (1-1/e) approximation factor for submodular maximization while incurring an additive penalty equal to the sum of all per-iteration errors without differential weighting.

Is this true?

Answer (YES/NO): NO